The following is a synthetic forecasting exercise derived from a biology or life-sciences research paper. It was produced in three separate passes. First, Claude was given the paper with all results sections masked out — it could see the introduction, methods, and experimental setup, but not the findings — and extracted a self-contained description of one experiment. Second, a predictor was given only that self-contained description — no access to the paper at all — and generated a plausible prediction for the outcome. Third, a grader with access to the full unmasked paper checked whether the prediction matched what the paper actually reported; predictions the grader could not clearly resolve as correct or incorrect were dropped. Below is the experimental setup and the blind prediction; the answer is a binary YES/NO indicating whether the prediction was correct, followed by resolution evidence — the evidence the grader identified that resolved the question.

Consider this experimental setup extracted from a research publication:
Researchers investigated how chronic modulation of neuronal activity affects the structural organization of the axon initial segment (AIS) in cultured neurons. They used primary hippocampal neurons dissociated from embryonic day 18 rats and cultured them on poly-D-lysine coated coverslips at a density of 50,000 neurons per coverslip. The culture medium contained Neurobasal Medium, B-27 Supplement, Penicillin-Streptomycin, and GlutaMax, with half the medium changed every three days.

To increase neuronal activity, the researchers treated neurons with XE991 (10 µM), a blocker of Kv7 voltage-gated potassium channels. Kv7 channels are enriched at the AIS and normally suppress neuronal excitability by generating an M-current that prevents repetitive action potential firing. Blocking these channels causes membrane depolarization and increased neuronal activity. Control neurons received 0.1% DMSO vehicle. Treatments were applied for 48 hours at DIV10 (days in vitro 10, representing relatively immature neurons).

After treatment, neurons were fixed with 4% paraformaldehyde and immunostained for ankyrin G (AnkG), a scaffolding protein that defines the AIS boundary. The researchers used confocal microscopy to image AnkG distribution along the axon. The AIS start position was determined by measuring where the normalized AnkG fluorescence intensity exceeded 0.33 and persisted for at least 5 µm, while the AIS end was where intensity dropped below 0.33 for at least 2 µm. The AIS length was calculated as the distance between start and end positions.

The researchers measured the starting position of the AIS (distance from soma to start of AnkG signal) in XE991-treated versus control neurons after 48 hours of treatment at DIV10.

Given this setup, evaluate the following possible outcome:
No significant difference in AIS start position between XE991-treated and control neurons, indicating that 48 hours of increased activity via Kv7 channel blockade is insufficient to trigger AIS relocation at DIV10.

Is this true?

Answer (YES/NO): NO